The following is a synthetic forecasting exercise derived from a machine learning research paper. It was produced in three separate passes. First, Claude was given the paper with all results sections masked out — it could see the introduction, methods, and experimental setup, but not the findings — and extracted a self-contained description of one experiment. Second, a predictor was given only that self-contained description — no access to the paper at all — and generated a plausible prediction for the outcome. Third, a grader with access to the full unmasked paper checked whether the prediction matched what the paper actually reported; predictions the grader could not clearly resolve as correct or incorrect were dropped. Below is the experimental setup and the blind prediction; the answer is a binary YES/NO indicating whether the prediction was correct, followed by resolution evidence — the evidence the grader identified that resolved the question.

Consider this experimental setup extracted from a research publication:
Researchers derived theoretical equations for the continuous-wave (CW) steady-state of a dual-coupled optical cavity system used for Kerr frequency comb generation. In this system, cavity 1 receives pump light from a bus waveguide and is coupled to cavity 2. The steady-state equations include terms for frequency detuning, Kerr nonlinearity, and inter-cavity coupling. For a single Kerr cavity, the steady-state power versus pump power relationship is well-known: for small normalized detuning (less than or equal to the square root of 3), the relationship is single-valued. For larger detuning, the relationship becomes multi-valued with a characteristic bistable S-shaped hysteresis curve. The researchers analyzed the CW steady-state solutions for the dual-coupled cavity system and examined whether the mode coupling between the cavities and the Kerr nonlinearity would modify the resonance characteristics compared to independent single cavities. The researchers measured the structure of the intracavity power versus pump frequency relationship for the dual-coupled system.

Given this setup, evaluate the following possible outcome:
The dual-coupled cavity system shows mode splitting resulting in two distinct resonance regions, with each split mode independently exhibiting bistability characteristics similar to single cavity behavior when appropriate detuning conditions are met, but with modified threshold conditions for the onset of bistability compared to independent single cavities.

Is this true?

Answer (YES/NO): NO